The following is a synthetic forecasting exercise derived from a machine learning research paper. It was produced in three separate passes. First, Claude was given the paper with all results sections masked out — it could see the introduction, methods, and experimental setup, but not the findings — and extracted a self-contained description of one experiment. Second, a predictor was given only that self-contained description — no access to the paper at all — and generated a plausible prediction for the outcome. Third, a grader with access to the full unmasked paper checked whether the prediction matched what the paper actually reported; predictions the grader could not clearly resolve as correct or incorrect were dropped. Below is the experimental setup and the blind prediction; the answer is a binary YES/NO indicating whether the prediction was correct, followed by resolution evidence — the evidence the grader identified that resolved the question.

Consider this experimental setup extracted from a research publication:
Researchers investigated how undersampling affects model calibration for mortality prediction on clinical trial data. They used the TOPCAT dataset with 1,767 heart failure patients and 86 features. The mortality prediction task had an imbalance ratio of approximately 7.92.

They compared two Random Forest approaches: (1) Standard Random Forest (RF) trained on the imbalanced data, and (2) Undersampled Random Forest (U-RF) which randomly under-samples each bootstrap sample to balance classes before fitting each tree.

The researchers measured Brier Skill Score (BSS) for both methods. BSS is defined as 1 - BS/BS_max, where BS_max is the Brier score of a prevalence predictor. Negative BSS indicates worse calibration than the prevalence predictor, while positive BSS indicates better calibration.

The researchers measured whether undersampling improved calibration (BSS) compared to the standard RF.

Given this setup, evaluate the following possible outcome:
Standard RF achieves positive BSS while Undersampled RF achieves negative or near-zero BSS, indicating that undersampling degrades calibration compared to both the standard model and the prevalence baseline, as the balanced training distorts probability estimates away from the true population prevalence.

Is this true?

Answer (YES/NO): NO